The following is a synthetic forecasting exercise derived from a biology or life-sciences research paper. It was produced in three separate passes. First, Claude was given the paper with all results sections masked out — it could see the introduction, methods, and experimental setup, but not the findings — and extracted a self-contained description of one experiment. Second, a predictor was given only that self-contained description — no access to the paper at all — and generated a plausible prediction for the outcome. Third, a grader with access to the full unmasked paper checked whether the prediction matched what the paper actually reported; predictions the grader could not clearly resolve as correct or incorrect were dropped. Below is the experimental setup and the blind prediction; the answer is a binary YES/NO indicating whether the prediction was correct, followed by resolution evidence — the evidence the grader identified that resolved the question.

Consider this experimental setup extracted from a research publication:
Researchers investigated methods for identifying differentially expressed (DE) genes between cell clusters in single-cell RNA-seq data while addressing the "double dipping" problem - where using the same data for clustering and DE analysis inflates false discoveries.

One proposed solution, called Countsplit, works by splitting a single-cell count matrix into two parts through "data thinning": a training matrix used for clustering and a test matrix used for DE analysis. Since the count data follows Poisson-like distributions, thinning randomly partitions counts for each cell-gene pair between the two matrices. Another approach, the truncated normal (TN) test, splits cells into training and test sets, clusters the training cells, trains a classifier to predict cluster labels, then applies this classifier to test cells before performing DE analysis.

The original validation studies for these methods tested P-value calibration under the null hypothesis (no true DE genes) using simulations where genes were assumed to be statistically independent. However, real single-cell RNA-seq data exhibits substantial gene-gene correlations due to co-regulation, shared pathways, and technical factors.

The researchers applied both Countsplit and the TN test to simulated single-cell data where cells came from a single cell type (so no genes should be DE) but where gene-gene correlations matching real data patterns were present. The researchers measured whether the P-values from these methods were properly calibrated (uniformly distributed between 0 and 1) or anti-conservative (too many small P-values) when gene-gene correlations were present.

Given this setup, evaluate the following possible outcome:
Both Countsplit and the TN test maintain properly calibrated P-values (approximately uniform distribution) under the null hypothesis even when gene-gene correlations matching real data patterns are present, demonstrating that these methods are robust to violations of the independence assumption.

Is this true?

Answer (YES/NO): NO